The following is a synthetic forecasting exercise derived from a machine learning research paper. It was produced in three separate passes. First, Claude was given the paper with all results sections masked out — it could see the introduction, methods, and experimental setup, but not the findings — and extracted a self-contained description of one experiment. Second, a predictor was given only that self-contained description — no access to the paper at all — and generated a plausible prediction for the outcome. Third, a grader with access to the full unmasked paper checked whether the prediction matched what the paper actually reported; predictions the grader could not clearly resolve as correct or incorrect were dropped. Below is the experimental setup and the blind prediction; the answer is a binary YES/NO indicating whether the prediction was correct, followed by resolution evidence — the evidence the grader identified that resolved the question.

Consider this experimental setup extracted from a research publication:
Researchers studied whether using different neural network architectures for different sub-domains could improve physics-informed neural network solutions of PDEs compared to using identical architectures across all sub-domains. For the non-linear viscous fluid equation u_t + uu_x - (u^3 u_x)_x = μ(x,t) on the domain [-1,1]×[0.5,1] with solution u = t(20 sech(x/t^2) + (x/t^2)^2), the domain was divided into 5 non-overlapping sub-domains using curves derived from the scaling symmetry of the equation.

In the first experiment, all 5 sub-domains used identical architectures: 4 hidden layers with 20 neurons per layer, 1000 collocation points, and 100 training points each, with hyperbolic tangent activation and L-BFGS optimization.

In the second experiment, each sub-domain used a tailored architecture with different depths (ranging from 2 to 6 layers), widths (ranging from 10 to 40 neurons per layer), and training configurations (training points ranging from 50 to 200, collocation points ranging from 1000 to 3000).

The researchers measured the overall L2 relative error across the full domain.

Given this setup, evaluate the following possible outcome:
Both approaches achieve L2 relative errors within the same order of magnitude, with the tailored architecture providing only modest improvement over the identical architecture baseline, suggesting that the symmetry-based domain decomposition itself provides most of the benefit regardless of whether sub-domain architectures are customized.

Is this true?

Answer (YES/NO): NO